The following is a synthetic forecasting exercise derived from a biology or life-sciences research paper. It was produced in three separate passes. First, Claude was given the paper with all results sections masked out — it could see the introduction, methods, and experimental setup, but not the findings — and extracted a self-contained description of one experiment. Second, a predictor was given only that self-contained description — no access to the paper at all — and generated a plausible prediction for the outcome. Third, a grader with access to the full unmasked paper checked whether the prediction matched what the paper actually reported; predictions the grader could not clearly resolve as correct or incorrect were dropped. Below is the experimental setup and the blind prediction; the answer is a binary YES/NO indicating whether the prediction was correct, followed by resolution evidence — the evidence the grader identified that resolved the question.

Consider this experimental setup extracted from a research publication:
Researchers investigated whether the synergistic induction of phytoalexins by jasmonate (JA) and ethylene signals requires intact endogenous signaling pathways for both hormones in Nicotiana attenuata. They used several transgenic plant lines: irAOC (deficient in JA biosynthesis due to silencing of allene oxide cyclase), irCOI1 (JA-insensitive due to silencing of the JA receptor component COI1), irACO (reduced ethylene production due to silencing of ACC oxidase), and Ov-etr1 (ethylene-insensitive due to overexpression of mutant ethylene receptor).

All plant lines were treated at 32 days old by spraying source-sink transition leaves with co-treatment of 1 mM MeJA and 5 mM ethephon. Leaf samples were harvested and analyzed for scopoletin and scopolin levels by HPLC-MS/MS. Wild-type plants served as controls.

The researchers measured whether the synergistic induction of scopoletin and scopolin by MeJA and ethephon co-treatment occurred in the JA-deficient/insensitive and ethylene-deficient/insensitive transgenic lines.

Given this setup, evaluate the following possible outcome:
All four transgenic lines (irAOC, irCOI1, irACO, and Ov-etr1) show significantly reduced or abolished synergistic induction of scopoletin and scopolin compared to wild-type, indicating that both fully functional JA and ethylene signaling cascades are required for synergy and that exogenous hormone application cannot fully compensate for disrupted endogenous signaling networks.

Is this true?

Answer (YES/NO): NO